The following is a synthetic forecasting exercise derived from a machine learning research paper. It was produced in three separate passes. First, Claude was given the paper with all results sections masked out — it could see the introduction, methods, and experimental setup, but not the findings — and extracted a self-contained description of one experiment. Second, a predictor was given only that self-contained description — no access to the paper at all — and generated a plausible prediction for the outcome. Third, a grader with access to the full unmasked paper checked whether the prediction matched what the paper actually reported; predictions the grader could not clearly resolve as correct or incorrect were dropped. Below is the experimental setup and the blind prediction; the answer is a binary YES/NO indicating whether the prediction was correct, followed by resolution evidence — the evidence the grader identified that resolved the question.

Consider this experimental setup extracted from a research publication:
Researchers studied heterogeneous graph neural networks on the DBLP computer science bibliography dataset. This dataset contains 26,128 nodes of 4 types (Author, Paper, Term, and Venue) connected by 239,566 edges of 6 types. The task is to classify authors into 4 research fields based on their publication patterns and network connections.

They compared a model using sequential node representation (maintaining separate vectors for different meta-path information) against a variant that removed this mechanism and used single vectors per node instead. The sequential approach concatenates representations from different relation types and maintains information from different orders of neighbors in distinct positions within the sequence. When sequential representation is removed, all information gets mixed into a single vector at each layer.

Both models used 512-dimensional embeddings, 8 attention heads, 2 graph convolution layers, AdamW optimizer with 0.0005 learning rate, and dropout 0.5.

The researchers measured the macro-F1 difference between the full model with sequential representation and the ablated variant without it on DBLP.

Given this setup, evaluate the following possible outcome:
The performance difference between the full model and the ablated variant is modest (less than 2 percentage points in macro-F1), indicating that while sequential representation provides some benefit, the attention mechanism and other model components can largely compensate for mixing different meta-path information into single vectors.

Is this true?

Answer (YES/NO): NO